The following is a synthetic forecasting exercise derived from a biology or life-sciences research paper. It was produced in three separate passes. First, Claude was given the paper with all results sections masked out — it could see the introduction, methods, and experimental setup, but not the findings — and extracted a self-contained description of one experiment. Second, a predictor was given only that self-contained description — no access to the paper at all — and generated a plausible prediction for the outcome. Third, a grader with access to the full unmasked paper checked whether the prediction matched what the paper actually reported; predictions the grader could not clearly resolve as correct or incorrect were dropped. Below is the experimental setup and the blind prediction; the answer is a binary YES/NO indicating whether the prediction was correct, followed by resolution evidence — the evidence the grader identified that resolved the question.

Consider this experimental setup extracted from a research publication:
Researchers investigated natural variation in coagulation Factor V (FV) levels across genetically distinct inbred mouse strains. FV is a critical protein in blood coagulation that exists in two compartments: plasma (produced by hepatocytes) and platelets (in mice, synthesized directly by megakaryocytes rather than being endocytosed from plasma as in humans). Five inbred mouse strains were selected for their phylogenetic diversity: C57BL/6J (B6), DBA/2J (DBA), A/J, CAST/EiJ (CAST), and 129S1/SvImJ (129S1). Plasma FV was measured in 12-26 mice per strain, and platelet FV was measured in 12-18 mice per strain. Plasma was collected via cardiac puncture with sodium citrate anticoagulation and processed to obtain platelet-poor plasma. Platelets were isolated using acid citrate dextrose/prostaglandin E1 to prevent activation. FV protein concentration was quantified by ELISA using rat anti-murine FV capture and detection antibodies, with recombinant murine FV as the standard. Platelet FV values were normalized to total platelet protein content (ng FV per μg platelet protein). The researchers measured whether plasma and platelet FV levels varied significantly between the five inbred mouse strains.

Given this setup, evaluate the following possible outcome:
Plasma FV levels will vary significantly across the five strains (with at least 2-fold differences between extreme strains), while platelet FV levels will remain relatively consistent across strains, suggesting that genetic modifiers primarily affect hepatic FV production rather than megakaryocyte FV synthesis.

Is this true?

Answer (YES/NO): NO